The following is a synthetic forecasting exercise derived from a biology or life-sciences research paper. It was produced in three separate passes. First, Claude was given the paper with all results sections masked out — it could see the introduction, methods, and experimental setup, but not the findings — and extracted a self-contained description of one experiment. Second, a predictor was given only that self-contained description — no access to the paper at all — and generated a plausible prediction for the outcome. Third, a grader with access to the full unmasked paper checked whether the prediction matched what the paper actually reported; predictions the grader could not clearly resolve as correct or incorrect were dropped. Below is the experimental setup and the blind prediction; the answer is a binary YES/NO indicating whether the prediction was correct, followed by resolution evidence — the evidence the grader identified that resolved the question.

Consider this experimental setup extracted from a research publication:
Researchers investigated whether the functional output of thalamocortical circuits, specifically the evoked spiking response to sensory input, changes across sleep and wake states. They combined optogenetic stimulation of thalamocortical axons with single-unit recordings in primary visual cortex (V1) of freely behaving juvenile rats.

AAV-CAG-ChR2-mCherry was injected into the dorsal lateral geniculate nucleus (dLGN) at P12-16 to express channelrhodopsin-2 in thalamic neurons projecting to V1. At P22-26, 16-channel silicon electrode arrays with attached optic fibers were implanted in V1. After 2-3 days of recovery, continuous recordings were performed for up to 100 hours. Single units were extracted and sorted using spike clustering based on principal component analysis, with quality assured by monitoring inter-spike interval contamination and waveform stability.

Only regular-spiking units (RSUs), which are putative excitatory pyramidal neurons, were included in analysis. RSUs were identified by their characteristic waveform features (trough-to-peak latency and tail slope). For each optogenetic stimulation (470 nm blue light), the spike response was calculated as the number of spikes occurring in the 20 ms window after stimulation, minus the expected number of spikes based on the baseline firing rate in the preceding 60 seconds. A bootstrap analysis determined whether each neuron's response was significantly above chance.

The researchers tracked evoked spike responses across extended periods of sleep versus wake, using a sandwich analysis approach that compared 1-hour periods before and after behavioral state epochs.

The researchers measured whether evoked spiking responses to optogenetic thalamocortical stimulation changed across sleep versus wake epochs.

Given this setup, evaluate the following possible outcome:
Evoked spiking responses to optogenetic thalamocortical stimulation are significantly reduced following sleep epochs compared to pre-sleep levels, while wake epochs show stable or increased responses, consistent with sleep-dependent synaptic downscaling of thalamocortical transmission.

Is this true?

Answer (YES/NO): NO